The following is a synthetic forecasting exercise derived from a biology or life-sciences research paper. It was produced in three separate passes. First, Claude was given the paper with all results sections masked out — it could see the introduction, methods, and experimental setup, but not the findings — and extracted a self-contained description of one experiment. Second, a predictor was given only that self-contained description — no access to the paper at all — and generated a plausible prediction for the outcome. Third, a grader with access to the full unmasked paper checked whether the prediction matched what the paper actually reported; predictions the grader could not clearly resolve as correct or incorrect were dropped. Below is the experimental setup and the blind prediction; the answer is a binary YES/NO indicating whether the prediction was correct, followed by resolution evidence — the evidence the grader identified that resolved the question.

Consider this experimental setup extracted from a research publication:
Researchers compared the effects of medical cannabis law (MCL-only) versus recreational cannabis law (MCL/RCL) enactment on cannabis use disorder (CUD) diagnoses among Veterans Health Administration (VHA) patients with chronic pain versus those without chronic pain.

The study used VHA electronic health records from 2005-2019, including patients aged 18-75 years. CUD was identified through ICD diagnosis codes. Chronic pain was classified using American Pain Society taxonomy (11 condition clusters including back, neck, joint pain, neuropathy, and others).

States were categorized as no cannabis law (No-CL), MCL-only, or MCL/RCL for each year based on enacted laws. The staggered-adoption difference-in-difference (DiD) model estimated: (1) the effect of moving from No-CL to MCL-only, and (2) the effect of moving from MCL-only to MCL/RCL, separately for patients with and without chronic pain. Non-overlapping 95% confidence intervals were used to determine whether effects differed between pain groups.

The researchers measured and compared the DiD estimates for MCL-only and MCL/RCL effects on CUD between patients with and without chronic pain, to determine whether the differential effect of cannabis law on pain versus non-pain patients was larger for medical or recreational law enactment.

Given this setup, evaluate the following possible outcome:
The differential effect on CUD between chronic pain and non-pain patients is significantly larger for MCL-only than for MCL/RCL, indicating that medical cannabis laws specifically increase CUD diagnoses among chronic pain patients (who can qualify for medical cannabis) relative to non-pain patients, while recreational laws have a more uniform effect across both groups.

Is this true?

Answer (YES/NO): NO